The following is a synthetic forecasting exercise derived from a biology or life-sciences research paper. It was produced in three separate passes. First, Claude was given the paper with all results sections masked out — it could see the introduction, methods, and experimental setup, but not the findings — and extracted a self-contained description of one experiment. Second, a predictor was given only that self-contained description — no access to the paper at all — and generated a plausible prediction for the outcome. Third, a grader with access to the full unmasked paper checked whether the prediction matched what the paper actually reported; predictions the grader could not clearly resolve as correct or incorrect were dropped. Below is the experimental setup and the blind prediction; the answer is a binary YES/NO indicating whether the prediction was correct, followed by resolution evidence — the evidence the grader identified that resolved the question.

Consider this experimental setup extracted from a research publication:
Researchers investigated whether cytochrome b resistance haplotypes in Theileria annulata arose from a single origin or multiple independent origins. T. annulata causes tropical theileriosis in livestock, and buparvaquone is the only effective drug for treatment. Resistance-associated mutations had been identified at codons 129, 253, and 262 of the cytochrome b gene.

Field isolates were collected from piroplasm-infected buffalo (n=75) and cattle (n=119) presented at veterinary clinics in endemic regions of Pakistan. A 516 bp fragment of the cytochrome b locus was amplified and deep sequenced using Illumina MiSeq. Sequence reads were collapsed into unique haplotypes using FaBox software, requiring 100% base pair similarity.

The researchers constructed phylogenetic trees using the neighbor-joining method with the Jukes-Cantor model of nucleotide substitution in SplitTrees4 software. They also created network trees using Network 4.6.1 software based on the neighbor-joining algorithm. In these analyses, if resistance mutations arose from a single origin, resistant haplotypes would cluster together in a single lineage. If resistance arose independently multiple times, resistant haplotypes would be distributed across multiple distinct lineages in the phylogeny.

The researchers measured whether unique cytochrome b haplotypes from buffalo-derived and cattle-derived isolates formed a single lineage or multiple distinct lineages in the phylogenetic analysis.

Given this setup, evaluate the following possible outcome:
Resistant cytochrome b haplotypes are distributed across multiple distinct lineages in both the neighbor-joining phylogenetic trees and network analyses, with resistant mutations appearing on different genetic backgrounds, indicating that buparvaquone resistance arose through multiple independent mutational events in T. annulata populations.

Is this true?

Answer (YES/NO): NO